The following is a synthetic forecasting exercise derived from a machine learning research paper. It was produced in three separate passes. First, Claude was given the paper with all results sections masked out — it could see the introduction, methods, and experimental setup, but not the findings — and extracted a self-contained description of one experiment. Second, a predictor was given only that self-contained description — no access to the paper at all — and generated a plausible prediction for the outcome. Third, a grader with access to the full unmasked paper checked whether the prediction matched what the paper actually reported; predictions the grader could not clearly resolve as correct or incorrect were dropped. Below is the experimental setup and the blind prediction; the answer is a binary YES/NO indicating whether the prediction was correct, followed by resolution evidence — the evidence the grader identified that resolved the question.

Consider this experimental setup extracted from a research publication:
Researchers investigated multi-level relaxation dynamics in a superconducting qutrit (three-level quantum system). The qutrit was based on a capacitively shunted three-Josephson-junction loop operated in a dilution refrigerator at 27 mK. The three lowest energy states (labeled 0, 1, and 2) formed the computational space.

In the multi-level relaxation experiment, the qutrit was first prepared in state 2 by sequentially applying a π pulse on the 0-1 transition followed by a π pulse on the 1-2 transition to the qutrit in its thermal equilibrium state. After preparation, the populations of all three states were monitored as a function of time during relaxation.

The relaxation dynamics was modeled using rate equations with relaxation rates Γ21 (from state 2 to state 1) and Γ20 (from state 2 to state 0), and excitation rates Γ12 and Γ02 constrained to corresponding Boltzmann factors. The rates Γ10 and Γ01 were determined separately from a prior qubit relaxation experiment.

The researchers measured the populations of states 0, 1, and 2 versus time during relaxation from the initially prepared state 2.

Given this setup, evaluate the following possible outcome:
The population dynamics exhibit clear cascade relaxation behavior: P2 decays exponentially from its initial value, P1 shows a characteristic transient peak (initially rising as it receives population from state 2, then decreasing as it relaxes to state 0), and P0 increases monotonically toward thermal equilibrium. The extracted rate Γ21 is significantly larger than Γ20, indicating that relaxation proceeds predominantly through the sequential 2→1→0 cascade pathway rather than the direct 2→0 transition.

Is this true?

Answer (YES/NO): YES